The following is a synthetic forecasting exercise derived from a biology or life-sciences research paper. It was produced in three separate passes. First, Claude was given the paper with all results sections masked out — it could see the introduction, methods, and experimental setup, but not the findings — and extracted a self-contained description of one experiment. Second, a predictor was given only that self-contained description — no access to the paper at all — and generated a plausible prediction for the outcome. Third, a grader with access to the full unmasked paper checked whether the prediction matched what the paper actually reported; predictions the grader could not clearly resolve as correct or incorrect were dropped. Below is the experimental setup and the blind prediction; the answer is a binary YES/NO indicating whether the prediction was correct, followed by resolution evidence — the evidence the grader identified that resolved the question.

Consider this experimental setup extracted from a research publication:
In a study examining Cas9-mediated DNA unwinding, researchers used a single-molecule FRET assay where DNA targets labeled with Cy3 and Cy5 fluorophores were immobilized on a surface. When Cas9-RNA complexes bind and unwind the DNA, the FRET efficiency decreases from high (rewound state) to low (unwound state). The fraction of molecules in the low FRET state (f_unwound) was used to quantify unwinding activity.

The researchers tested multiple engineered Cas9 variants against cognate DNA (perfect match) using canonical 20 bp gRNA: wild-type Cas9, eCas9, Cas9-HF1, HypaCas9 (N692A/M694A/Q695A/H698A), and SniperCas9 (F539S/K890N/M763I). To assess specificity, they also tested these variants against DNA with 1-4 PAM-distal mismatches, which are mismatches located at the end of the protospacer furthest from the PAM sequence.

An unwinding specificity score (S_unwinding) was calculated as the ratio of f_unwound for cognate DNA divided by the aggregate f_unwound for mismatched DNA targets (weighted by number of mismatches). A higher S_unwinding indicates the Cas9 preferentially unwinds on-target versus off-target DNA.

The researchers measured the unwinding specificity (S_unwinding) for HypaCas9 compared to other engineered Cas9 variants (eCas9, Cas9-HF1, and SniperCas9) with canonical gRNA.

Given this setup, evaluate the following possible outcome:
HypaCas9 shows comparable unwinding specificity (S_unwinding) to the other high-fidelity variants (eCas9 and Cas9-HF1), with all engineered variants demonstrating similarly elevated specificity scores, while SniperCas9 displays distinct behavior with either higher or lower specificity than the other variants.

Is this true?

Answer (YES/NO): NO